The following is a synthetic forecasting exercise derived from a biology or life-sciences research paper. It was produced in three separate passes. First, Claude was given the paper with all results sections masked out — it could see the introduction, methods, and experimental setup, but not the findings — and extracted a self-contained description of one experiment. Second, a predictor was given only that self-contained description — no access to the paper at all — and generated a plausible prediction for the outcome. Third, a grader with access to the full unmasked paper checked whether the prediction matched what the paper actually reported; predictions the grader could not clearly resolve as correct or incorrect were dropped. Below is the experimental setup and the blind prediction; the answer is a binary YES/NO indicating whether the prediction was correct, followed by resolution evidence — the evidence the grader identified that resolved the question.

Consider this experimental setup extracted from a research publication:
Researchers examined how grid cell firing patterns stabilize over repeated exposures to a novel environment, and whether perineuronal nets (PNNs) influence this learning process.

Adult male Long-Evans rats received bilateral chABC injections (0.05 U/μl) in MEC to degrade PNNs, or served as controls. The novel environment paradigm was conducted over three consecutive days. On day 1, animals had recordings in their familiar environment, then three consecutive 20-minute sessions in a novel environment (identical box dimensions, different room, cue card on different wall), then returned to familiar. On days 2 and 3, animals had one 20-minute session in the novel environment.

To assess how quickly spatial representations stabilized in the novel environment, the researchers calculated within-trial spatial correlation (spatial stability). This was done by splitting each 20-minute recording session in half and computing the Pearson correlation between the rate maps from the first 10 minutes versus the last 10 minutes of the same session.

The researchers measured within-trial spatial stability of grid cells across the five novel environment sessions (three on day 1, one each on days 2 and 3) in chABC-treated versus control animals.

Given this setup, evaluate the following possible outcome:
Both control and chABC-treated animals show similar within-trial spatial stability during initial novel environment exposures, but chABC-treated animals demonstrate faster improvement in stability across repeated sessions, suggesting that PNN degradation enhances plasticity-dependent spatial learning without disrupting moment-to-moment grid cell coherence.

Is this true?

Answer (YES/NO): NO